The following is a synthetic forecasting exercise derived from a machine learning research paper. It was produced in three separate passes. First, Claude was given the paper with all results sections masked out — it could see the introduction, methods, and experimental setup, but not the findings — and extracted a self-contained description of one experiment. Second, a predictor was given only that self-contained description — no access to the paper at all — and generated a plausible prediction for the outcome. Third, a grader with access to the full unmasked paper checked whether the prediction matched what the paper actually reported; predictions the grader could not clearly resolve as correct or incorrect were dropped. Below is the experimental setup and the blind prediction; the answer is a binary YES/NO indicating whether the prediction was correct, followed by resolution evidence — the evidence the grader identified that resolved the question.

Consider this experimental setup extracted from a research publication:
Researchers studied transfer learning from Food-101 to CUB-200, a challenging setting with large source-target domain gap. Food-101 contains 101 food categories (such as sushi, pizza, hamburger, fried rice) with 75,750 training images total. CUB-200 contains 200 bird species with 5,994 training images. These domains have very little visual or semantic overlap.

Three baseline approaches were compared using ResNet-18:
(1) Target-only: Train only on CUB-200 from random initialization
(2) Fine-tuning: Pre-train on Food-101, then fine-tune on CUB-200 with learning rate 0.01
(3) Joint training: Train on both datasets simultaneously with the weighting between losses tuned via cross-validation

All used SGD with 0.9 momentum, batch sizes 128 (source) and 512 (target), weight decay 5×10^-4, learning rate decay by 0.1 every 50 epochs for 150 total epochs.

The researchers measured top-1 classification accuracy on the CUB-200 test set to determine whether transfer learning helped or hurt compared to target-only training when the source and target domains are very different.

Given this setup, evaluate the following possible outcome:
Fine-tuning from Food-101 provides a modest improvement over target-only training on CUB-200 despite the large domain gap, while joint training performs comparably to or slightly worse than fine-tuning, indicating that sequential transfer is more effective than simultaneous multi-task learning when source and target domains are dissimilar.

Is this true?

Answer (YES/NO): NO